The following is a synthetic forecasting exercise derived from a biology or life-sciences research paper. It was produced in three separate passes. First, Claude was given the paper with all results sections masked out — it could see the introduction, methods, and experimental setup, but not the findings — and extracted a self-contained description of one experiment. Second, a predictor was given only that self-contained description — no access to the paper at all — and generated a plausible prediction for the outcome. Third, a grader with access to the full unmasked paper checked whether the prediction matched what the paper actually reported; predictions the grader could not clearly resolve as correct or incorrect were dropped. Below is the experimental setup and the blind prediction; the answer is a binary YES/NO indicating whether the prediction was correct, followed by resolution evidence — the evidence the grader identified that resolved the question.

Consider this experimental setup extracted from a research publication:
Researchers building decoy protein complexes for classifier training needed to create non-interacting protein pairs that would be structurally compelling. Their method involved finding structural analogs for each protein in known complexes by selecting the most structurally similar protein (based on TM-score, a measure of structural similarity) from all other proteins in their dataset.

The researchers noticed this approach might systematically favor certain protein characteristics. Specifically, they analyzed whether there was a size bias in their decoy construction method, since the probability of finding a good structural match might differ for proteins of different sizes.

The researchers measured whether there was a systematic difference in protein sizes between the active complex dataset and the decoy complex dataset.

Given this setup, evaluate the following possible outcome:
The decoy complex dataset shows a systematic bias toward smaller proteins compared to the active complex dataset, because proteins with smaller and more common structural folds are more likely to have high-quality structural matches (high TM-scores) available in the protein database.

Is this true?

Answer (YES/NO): NO